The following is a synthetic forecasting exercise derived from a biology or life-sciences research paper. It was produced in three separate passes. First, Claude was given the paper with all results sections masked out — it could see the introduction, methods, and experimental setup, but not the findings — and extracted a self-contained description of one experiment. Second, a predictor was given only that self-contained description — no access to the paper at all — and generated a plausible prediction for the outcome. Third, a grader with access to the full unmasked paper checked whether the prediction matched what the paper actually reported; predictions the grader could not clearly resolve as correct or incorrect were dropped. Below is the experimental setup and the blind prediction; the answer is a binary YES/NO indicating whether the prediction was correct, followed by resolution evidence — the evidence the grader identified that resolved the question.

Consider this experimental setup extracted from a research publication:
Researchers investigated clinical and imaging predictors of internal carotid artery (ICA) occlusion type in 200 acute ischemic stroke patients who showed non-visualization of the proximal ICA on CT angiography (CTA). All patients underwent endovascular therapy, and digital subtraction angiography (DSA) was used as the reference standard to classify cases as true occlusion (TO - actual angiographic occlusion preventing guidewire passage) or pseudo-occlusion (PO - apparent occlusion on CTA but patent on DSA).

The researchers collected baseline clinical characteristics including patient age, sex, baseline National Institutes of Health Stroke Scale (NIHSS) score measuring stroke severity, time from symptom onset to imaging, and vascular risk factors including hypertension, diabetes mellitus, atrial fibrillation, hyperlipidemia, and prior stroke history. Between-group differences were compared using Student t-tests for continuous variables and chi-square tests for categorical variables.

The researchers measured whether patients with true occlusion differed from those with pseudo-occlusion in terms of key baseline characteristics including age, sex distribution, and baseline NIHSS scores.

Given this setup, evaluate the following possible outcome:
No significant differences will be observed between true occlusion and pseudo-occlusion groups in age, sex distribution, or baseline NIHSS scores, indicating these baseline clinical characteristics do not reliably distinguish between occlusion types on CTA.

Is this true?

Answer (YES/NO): NO